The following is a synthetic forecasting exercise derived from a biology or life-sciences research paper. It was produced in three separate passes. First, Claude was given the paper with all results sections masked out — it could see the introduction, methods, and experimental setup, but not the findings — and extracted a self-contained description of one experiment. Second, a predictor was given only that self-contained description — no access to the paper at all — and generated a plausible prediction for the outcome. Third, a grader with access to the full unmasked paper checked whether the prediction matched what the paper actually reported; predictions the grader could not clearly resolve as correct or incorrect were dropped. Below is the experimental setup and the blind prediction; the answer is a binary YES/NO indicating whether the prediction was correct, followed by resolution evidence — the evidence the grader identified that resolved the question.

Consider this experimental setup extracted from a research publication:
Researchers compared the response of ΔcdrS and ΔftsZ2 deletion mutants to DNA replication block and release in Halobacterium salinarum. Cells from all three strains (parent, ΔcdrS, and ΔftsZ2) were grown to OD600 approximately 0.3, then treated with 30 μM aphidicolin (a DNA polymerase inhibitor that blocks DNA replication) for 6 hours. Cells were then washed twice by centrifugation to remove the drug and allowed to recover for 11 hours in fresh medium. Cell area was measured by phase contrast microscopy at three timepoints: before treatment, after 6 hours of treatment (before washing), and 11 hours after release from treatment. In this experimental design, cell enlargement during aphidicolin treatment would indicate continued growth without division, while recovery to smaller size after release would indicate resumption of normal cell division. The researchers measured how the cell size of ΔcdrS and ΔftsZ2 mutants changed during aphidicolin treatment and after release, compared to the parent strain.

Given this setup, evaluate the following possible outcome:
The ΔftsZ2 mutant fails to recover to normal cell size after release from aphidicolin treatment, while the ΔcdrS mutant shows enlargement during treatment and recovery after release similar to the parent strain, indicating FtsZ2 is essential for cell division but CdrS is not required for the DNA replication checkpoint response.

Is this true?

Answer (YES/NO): NO